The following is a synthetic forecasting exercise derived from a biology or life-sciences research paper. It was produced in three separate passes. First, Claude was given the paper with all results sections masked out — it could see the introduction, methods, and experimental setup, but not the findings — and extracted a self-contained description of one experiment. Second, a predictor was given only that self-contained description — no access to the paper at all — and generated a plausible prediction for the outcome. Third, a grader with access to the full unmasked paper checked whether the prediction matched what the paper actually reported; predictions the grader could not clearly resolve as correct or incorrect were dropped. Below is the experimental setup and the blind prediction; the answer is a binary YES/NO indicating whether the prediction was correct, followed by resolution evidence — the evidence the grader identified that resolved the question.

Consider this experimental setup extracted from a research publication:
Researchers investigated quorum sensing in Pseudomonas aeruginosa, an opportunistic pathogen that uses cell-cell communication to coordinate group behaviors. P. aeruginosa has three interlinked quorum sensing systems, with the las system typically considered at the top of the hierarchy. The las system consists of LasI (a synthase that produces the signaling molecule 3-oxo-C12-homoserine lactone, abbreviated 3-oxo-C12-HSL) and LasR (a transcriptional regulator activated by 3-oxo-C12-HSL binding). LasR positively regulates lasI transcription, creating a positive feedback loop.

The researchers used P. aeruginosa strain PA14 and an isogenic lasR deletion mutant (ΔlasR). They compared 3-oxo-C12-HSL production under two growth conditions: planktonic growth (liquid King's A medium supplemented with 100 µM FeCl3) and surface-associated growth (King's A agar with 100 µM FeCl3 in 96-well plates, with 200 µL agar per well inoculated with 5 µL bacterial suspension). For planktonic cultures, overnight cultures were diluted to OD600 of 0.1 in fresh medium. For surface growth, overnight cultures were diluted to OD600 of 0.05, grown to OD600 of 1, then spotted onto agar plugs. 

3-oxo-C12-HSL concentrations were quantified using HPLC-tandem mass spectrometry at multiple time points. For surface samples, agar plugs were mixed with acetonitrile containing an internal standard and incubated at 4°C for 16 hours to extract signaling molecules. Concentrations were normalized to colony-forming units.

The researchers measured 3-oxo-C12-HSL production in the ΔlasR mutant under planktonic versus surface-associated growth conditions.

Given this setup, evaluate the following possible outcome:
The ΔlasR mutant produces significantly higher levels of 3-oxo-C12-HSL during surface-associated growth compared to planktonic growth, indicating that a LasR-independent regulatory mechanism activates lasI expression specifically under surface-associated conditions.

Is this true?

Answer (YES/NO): YES